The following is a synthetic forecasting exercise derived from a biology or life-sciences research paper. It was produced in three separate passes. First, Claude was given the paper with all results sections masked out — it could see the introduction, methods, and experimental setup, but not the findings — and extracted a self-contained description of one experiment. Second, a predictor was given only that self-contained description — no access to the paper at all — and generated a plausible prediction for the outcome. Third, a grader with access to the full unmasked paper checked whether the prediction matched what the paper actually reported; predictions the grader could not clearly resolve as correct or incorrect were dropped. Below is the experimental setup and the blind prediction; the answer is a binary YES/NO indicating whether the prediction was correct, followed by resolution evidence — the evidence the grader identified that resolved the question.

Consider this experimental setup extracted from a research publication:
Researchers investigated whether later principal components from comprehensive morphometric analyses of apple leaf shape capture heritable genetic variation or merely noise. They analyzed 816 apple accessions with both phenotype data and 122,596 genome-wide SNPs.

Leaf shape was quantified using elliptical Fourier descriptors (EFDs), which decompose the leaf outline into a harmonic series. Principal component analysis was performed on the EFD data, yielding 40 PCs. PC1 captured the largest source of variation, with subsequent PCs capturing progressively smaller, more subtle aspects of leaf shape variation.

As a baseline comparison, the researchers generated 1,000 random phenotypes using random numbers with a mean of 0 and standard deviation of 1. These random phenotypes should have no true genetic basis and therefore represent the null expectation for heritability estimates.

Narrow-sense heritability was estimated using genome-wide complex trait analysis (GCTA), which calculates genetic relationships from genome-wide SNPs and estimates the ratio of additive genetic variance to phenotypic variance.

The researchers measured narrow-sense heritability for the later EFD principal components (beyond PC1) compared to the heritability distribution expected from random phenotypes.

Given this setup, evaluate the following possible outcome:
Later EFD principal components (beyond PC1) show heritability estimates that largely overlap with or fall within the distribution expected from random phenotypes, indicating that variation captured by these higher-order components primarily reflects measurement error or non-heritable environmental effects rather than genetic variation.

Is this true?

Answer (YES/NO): NO